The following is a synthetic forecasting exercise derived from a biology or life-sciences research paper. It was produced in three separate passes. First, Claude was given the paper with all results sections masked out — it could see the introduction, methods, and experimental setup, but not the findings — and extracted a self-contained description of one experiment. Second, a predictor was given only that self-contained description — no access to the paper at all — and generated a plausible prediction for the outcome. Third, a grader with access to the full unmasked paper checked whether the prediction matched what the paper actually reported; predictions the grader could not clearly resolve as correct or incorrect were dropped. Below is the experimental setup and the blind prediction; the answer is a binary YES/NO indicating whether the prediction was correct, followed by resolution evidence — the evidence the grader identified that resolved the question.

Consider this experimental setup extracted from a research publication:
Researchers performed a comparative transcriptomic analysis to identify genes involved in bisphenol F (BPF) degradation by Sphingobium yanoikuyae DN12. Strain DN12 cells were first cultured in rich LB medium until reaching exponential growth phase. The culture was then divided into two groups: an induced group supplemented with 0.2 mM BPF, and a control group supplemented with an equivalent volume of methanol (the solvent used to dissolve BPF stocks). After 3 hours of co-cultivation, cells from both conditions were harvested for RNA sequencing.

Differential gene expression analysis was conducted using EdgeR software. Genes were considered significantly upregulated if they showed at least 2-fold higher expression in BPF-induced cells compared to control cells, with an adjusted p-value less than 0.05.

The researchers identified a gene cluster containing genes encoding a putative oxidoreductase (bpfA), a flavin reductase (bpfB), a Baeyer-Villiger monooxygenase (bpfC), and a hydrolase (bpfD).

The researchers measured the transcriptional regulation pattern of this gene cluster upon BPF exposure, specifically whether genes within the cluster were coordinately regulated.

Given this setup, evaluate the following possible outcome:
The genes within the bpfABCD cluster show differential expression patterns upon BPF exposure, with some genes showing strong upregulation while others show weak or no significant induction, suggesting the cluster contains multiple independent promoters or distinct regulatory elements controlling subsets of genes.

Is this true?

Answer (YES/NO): NO